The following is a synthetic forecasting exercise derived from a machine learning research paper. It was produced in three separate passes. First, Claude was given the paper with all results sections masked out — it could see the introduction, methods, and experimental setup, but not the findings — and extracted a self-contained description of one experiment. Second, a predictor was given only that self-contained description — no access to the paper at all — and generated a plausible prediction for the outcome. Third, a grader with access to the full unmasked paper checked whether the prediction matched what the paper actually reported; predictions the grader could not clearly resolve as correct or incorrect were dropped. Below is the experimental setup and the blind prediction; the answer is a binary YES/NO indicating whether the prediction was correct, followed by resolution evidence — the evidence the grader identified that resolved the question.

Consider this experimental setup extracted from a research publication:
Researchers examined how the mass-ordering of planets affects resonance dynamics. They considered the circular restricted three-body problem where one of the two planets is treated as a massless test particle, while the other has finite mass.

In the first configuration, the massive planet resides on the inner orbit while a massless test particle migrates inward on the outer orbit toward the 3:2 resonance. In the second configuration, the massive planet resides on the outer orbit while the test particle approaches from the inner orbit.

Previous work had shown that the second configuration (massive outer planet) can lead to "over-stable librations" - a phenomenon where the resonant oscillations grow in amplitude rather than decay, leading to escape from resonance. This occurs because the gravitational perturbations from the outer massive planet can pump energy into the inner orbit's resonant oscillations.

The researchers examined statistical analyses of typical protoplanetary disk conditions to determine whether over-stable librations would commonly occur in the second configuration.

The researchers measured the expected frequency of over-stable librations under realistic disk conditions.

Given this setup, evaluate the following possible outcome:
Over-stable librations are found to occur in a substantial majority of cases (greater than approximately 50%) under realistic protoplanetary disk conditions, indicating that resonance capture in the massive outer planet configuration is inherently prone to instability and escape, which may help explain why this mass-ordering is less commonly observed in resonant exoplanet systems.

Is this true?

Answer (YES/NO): NO